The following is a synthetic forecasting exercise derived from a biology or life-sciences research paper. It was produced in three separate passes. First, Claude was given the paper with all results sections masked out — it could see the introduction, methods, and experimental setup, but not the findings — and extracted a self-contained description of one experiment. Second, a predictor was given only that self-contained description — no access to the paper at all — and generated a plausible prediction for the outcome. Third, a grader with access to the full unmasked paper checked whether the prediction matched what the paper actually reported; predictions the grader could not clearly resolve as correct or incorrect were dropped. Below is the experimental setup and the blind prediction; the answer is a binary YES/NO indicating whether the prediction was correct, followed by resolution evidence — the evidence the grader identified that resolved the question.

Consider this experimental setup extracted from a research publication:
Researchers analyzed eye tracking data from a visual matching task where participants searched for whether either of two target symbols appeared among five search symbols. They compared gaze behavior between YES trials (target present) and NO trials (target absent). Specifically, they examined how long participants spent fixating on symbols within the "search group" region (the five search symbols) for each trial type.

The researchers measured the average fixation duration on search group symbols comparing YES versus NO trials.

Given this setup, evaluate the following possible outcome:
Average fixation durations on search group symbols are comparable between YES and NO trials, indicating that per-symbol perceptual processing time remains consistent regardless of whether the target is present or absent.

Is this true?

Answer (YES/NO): NO